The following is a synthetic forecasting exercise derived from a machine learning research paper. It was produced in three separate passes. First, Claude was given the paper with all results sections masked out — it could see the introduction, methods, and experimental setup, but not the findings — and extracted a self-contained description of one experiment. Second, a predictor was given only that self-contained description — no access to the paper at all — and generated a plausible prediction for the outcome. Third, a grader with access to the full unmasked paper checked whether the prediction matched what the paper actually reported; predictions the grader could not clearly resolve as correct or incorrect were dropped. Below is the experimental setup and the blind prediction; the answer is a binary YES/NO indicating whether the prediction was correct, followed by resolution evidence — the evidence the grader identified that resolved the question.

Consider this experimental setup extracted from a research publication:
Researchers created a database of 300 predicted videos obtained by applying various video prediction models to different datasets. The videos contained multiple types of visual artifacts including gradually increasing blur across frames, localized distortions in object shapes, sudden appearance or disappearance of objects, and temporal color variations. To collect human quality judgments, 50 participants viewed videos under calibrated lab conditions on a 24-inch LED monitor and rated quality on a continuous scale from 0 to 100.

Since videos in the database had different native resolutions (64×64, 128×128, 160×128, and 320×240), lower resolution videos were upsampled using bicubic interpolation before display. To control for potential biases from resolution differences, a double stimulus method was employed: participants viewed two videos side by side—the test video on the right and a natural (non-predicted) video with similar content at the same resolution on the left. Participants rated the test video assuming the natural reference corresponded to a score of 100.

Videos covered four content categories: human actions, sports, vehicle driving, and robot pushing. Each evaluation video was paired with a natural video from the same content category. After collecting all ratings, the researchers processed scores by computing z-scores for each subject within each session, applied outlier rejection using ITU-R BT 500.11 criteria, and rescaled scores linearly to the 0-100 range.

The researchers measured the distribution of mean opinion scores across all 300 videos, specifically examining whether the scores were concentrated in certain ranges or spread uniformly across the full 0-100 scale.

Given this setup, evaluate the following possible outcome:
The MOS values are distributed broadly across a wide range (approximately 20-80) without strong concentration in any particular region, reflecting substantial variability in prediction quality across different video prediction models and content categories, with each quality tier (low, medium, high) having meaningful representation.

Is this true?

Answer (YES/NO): NO